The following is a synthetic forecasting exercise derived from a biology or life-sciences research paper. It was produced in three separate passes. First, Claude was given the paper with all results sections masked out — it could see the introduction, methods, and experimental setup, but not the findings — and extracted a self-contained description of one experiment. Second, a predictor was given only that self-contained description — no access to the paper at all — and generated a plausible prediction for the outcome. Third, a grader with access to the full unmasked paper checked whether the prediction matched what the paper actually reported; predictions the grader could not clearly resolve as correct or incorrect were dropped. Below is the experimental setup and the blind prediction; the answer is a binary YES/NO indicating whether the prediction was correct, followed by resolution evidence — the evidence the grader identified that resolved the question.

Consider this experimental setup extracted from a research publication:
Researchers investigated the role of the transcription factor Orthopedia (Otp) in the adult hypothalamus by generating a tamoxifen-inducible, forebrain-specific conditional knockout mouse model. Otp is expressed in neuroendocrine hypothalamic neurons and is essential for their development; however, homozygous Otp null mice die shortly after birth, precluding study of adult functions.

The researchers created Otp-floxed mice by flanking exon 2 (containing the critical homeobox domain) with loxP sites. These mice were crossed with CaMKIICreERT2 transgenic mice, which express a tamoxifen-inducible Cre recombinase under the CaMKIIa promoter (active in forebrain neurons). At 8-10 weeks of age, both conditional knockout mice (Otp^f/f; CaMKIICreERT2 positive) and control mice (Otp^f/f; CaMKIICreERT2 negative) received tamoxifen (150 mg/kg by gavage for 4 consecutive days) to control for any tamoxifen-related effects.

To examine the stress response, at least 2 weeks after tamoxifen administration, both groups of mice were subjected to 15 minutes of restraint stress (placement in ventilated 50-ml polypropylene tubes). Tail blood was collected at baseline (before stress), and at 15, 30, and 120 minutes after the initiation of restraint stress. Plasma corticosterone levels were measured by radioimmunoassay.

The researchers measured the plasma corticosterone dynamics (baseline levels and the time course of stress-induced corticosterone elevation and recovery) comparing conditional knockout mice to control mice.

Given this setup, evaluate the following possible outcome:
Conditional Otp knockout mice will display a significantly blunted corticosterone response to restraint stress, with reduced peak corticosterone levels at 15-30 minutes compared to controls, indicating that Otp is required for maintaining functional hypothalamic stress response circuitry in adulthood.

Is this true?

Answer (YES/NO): NO